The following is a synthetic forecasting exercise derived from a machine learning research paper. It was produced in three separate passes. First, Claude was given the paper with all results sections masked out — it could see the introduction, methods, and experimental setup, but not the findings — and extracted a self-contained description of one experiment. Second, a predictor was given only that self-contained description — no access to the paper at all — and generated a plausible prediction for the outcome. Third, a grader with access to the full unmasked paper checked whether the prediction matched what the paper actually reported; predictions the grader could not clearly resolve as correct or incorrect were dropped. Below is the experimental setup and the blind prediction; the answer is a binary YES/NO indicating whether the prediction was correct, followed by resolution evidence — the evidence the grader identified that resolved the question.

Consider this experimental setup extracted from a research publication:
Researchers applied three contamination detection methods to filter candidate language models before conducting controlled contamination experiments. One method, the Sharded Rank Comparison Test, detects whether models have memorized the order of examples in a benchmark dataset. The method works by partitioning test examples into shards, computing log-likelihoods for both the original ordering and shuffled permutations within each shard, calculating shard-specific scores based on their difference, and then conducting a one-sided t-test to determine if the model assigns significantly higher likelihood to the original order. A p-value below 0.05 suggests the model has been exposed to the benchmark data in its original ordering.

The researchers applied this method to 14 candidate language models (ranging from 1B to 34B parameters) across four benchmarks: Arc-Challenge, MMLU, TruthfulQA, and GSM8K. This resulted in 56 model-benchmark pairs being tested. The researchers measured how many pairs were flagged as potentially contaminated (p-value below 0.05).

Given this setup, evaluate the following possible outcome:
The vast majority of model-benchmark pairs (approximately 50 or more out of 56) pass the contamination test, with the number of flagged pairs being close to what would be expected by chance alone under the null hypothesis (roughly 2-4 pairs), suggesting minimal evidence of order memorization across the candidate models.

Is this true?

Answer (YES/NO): NO